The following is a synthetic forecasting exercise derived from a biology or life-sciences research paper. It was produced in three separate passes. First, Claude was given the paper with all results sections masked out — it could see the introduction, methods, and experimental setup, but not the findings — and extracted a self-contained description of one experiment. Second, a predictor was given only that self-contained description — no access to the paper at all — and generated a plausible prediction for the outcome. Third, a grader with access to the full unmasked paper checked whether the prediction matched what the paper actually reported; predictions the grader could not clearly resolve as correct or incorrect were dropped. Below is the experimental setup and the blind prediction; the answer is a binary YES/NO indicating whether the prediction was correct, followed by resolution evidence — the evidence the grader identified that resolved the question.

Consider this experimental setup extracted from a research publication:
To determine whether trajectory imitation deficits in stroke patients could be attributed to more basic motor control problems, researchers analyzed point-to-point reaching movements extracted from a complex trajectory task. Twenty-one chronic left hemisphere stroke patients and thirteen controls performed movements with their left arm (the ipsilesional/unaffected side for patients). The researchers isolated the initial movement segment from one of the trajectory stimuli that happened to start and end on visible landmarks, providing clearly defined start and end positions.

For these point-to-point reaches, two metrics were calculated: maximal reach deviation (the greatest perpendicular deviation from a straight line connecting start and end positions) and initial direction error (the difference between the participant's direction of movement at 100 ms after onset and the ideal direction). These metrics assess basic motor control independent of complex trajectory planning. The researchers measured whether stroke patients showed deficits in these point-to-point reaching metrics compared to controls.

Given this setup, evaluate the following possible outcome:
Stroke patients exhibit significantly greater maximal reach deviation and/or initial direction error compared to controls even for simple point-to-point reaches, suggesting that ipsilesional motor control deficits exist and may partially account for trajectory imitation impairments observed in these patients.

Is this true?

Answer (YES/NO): NO